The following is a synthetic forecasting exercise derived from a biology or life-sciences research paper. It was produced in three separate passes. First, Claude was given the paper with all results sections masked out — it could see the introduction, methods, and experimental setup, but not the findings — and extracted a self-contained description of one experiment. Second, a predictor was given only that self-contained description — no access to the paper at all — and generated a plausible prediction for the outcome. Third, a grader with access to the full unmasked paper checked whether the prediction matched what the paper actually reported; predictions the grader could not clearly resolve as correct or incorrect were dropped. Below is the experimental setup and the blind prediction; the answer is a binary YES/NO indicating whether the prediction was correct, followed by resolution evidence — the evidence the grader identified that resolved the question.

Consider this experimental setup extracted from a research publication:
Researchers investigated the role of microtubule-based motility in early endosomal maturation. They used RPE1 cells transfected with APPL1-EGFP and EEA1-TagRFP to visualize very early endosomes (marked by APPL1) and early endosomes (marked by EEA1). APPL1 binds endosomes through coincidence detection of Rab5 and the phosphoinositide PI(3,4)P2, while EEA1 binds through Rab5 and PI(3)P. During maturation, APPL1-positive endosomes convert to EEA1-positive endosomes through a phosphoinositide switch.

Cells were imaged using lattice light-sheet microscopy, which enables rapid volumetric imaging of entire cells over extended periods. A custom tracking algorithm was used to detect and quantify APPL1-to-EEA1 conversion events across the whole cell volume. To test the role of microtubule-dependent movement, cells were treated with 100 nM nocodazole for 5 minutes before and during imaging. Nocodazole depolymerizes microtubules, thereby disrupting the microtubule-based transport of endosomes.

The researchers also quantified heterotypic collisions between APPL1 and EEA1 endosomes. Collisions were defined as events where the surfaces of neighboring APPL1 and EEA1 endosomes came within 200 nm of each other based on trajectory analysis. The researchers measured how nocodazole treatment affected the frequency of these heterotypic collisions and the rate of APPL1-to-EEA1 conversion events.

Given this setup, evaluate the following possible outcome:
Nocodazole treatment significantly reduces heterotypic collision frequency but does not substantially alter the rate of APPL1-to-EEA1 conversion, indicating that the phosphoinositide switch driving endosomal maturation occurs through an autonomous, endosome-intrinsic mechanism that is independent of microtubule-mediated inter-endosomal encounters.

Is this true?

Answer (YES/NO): NO